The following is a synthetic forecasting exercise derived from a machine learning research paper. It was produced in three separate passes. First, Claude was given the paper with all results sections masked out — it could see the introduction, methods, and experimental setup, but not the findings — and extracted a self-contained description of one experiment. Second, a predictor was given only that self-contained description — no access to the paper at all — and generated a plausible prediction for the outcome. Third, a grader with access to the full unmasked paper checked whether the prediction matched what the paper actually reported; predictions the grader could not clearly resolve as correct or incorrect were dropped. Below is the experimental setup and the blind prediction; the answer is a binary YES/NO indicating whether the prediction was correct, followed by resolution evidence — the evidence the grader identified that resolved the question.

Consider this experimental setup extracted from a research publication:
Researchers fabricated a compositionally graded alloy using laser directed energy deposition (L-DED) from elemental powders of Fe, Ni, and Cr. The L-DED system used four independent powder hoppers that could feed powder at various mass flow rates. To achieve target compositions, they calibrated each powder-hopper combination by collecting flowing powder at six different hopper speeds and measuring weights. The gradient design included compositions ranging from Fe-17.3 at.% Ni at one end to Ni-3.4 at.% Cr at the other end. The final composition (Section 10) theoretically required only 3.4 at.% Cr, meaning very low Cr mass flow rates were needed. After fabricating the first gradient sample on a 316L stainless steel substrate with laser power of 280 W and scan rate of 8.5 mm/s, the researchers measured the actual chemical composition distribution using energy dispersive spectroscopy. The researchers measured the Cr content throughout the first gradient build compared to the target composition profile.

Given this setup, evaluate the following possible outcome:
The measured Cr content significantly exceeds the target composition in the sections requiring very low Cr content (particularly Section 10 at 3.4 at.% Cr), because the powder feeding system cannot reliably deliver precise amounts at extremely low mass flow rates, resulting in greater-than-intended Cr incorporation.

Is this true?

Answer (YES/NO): NO